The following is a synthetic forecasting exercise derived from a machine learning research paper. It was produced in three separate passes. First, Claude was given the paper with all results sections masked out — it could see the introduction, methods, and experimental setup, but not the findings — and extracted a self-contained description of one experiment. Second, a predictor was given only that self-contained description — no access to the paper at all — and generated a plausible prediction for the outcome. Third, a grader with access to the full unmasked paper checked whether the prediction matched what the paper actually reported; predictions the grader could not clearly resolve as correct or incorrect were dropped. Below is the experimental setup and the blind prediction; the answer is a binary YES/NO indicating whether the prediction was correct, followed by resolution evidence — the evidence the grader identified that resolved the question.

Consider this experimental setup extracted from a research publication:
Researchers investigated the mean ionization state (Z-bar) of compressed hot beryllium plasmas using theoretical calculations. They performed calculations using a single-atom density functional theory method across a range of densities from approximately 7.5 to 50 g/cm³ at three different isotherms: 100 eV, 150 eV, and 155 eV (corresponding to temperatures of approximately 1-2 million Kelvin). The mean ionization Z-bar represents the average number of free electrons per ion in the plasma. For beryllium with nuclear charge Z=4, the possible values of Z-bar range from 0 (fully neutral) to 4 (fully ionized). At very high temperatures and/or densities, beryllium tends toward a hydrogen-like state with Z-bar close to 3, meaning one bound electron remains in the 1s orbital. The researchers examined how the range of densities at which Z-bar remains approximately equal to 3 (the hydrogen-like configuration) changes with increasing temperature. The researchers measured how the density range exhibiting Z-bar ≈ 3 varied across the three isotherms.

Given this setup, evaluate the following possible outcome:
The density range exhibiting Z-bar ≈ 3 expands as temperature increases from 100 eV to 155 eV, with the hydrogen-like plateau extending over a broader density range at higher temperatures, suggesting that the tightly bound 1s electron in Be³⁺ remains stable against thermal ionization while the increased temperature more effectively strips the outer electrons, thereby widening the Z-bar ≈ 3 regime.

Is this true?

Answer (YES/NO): YES